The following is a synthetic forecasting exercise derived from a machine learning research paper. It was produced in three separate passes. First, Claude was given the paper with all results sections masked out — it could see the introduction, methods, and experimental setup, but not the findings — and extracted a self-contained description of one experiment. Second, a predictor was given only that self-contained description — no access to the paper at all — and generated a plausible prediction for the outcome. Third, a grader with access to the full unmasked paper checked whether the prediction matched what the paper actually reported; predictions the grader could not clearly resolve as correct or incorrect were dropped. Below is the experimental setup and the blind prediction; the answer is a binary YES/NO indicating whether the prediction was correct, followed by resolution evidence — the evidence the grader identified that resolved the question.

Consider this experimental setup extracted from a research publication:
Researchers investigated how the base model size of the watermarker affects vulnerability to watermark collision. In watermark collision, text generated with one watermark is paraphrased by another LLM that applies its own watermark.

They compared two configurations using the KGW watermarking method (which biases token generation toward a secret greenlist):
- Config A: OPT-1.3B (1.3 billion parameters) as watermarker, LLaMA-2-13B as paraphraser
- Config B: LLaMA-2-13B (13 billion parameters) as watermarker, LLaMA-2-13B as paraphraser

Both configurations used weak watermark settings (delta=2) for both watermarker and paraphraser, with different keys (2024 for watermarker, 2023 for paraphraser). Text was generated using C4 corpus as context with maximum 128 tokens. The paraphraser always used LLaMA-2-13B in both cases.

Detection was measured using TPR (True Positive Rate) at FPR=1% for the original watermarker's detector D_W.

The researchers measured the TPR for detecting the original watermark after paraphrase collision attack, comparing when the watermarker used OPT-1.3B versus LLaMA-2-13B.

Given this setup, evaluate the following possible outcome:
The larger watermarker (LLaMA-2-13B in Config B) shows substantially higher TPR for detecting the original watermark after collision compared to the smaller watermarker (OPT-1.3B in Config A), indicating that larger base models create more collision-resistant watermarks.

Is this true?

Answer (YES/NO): YES